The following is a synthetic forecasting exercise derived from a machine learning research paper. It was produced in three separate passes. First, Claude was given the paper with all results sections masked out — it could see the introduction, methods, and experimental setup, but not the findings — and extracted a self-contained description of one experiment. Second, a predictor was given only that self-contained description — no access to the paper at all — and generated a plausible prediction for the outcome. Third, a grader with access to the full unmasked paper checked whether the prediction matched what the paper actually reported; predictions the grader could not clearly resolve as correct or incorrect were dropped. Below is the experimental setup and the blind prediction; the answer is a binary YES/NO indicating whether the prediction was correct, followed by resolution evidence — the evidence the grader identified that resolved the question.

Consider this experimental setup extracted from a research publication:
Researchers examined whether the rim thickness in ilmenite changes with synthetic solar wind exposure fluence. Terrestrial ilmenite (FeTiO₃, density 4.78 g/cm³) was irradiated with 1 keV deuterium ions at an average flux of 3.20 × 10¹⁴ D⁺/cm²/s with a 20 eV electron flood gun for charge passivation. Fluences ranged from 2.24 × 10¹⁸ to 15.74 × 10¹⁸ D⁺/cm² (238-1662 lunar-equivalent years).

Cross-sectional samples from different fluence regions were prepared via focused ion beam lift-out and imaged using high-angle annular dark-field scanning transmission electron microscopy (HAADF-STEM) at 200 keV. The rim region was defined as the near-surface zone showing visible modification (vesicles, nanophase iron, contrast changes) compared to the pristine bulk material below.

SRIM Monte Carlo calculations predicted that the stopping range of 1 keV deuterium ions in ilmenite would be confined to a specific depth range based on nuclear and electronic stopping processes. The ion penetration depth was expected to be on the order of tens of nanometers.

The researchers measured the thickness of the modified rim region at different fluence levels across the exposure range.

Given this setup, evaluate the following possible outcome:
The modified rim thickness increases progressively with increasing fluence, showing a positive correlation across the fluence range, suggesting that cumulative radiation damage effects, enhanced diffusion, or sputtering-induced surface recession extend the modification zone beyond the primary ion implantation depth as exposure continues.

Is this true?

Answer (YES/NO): NO